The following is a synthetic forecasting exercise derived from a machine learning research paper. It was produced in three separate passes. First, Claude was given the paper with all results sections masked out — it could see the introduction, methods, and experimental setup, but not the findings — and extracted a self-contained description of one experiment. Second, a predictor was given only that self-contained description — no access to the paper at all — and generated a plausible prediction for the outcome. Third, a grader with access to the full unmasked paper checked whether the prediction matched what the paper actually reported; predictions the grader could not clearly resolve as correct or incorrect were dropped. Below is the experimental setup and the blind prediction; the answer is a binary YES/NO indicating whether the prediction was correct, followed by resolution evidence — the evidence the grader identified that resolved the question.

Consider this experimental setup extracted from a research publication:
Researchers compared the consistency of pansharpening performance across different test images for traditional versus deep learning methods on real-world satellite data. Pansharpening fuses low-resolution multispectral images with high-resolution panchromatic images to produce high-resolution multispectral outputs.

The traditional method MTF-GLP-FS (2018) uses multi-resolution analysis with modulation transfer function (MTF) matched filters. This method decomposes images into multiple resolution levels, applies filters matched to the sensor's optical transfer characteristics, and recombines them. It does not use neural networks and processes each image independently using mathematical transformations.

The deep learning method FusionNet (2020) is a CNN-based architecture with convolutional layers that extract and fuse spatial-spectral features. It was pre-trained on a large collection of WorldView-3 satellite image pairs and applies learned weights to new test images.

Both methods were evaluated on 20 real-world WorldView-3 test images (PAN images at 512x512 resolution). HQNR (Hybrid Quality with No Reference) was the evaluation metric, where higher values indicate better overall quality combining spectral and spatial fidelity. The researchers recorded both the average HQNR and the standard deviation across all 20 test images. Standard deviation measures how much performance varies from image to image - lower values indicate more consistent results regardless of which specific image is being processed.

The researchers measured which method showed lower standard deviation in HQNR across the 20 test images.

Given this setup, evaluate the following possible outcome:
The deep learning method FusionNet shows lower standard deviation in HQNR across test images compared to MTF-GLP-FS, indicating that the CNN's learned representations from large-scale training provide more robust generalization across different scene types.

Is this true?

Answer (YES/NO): YES